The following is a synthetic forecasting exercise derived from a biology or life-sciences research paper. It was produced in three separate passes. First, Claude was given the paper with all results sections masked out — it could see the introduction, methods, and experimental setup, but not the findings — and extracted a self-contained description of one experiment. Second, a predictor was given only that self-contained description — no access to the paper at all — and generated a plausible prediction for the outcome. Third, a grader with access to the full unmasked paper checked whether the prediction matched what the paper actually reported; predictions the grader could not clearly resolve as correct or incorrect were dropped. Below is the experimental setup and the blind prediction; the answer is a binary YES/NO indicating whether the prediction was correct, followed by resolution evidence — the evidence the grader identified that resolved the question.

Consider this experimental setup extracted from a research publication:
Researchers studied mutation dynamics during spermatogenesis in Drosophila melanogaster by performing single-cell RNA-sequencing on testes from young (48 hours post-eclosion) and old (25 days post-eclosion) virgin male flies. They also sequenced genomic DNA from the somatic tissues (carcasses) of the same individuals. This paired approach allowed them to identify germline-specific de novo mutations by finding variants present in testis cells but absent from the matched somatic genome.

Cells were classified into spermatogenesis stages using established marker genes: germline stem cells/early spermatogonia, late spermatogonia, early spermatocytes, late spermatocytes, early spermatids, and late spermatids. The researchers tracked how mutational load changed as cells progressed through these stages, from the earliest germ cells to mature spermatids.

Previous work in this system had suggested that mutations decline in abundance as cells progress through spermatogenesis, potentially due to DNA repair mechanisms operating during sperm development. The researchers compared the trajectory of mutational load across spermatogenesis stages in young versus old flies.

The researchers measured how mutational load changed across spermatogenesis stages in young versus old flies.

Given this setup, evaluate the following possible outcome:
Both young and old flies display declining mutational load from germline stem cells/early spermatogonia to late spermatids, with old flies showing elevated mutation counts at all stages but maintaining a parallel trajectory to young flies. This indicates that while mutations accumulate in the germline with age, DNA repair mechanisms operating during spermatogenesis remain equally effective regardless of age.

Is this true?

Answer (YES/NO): NO